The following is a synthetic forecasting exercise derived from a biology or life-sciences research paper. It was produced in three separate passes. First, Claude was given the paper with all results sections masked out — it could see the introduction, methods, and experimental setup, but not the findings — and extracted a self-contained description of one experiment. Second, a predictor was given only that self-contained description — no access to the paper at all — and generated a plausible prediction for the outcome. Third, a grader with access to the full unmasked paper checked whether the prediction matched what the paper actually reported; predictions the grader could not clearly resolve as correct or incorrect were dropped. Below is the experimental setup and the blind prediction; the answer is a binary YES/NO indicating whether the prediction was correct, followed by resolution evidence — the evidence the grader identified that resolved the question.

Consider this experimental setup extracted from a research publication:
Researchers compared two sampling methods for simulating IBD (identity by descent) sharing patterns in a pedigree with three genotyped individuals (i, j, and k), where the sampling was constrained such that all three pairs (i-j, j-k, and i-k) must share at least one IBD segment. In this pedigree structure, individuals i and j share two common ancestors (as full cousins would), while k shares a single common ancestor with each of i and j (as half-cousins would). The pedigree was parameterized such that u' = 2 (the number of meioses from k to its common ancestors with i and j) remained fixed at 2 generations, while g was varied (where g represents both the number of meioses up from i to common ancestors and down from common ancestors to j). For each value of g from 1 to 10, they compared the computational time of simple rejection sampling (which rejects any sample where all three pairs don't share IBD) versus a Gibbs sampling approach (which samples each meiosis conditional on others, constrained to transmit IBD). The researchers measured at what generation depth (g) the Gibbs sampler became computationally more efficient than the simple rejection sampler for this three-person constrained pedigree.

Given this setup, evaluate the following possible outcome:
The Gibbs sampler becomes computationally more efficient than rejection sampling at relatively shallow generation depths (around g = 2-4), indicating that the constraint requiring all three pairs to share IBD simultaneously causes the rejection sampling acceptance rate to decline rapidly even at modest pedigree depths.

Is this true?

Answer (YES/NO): YES